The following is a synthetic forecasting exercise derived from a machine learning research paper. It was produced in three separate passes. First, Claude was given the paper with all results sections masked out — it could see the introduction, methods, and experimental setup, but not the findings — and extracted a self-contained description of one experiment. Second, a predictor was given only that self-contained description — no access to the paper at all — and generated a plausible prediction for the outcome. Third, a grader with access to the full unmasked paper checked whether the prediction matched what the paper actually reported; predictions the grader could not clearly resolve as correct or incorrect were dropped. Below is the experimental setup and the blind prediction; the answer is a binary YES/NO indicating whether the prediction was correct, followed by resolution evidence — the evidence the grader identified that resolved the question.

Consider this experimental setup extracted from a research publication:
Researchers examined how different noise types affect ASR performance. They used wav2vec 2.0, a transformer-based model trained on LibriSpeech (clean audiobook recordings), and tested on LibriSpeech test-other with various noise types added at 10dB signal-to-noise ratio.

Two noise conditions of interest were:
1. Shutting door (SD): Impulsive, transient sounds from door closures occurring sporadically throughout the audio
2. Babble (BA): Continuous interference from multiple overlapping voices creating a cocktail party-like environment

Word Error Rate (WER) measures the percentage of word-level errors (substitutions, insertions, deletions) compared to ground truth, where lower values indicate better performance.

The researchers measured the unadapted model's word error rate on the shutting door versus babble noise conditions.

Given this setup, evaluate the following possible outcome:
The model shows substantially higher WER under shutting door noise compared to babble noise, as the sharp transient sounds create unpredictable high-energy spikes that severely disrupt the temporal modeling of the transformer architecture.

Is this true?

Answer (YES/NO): NO